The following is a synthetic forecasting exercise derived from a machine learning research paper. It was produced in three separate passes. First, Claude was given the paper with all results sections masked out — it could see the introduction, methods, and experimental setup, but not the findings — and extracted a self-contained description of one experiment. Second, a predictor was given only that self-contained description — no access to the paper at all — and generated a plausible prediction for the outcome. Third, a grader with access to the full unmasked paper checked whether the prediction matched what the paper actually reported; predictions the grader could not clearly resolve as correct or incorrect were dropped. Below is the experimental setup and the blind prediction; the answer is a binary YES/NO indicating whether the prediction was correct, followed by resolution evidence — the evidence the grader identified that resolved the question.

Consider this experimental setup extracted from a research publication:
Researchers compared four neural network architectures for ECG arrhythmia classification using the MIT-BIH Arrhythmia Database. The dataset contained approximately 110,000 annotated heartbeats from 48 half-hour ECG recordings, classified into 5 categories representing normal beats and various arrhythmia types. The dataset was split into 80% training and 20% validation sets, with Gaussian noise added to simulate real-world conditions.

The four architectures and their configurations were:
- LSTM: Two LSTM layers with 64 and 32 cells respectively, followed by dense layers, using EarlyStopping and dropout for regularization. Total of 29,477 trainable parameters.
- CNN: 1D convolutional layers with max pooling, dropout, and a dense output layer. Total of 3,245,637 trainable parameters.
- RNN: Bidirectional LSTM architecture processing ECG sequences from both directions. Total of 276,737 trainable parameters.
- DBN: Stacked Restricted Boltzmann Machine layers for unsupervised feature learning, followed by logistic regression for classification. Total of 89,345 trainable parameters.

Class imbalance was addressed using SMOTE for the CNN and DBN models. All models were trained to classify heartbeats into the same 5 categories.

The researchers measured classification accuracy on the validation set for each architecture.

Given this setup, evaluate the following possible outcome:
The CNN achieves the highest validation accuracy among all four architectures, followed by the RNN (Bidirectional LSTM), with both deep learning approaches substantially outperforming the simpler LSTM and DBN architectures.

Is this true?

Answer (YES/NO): NO